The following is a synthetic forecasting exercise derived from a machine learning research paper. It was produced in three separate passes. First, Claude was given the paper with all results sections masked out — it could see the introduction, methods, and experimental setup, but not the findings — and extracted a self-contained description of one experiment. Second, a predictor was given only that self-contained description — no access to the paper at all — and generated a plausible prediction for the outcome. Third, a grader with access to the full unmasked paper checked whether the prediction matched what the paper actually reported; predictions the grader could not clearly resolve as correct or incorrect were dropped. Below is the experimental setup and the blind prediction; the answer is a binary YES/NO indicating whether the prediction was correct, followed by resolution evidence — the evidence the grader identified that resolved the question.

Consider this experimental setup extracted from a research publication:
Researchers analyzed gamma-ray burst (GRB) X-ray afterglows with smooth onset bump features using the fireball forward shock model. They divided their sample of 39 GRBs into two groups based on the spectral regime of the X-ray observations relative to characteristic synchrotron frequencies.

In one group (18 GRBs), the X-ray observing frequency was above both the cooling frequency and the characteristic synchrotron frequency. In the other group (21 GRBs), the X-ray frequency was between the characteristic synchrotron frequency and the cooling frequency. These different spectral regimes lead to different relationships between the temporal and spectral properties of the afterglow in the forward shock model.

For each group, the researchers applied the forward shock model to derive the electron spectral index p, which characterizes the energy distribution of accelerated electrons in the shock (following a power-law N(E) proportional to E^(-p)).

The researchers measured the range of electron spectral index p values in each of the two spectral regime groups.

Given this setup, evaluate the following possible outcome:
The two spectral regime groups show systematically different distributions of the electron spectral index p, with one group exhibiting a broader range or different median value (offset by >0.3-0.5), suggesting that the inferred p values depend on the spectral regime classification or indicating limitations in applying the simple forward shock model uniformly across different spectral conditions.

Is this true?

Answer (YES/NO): YES